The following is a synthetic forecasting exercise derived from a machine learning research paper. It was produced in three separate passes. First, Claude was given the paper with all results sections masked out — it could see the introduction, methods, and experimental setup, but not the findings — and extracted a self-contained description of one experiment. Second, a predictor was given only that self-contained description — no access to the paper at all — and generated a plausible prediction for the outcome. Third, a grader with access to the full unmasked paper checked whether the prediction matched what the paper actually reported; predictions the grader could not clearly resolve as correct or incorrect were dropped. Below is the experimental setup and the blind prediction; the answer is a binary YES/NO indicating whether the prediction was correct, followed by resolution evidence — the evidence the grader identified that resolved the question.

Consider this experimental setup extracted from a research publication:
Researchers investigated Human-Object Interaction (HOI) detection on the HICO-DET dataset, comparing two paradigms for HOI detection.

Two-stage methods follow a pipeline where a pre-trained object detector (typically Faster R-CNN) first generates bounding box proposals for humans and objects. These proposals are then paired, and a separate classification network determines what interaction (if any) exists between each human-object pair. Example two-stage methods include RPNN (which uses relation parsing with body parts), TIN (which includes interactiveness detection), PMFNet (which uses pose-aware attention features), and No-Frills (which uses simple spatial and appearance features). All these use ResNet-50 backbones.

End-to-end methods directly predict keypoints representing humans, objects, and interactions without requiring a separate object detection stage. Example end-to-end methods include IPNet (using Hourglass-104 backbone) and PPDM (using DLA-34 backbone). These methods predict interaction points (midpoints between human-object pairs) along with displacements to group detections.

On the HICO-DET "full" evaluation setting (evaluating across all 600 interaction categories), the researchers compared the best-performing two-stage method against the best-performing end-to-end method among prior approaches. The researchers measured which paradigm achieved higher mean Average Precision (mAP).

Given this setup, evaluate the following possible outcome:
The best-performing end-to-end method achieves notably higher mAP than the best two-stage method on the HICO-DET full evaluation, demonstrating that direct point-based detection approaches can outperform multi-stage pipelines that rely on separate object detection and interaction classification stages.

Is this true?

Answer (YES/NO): YES